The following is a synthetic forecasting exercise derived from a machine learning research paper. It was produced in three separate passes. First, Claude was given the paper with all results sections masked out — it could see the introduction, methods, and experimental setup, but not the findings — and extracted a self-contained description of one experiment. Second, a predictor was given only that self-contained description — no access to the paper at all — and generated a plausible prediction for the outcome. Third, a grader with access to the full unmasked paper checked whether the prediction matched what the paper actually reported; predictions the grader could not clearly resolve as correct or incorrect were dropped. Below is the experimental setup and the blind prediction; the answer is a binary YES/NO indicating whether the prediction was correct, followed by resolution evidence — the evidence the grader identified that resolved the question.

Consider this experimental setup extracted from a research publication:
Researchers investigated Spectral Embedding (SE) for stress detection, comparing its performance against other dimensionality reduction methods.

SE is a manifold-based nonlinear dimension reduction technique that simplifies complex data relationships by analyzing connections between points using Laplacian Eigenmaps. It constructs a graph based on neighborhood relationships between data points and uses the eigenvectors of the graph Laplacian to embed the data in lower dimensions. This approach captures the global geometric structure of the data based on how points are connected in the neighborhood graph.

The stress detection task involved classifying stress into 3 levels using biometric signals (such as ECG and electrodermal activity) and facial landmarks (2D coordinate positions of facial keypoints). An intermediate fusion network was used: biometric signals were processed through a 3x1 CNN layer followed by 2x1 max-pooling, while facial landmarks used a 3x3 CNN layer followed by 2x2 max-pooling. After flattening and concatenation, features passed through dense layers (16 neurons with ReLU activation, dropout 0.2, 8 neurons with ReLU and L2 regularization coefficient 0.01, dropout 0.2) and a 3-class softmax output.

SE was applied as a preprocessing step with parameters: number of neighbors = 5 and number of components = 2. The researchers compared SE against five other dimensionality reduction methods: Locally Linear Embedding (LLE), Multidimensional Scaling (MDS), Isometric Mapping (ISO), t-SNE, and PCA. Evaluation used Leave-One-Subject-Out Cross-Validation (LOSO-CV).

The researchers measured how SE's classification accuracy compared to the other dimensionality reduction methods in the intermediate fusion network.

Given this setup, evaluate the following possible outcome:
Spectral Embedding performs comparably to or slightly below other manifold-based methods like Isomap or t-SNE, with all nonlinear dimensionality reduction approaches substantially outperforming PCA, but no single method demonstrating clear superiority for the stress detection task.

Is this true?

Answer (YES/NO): NO